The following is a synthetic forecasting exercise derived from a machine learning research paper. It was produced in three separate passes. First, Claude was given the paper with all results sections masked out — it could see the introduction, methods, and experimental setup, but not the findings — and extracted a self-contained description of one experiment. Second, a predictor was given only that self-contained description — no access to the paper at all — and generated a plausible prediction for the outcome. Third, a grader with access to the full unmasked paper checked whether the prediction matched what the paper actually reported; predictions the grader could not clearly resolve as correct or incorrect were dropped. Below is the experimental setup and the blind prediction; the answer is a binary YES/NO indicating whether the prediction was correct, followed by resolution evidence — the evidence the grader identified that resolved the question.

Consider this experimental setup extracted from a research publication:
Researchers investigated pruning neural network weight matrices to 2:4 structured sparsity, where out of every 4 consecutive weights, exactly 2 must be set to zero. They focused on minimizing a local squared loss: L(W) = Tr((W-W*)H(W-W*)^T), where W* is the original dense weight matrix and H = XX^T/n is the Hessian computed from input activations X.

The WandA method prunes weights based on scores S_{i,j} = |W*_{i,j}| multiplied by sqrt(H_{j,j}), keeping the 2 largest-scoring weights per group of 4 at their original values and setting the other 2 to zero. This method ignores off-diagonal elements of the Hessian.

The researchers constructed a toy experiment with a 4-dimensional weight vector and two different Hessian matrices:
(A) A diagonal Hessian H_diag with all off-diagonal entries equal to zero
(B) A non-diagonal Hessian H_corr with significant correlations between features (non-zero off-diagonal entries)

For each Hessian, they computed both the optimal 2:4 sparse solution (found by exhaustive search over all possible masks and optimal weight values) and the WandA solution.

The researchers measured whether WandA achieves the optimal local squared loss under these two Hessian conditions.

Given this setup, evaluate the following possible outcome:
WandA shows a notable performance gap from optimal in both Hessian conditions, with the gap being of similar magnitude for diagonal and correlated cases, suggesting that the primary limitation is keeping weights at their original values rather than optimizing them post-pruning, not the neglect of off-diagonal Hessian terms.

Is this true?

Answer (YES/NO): NO